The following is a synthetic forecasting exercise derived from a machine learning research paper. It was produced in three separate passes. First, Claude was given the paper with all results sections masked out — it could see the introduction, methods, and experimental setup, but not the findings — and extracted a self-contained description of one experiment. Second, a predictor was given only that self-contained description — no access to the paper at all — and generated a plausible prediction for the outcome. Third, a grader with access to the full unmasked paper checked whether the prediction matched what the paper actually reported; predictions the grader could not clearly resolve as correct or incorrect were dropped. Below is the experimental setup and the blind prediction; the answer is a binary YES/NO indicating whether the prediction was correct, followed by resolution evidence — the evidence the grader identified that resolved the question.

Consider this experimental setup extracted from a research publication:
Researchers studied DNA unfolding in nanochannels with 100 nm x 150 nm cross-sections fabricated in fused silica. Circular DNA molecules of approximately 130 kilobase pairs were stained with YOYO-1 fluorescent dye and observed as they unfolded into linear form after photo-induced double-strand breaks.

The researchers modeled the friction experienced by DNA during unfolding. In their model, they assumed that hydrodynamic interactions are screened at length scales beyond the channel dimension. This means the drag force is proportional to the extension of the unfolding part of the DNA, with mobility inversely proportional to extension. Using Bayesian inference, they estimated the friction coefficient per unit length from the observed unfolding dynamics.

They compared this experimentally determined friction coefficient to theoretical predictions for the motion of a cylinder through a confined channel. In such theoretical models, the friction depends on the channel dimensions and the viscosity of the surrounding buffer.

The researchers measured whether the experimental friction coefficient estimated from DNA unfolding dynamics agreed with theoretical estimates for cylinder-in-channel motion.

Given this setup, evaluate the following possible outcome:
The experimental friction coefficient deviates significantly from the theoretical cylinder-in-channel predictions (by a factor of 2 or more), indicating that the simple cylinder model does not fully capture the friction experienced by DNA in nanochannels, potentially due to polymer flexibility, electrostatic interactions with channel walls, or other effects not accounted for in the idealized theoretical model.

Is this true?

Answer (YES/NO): NO